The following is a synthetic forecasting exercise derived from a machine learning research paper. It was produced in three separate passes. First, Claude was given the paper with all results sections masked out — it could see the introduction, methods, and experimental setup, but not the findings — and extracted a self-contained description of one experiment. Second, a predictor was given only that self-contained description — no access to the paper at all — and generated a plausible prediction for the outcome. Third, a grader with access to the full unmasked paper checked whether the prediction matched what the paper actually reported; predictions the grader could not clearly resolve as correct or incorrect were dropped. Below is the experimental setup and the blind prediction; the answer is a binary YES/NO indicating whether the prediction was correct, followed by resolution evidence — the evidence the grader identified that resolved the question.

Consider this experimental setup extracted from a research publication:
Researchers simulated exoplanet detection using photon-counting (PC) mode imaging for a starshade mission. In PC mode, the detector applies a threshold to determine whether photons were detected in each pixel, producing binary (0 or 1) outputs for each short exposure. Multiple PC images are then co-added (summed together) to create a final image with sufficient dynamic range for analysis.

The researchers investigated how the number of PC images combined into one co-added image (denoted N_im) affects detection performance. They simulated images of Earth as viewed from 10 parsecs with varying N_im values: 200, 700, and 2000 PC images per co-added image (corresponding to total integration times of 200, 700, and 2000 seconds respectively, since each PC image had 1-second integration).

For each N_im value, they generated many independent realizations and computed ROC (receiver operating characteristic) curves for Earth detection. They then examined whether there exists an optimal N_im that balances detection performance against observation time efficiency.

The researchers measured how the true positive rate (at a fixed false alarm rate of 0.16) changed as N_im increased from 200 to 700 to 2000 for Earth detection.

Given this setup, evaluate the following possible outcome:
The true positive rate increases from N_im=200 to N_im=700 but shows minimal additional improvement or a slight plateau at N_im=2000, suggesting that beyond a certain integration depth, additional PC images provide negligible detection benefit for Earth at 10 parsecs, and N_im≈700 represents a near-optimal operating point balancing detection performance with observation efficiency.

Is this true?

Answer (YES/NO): NO